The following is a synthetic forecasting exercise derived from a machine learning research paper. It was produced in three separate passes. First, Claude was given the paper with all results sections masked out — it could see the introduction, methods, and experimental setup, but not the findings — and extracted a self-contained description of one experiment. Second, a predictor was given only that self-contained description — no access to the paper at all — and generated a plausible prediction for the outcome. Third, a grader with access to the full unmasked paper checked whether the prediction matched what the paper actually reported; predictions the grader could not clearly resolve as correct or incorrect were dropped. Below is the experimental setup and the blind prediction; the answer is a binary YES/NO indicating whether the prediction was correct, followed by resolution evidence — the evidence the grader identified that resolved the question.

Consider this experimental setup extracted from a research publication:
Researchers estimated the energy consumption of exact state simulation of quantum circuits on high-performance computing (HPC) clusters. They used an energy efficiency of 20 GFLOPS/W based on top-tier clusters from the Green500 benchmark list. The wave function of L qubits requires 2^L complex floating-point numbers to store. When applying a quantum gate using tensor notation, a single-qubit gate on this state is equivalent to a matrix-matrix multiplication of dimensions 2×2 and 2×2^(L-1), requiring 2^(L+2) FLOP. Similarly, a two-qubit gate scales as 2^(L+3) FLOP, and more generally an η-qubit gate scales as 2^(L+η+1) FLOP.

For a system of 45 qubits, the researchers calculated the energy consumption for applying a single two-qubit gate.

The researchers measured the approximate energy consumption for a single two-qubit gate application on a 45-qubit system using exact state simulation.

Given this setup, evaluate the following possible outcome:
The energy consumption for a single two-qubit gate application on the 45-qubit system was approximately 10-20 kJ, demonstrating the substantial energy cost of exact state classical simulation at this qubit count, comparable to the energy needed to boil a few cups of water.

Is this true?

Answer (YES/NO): YES